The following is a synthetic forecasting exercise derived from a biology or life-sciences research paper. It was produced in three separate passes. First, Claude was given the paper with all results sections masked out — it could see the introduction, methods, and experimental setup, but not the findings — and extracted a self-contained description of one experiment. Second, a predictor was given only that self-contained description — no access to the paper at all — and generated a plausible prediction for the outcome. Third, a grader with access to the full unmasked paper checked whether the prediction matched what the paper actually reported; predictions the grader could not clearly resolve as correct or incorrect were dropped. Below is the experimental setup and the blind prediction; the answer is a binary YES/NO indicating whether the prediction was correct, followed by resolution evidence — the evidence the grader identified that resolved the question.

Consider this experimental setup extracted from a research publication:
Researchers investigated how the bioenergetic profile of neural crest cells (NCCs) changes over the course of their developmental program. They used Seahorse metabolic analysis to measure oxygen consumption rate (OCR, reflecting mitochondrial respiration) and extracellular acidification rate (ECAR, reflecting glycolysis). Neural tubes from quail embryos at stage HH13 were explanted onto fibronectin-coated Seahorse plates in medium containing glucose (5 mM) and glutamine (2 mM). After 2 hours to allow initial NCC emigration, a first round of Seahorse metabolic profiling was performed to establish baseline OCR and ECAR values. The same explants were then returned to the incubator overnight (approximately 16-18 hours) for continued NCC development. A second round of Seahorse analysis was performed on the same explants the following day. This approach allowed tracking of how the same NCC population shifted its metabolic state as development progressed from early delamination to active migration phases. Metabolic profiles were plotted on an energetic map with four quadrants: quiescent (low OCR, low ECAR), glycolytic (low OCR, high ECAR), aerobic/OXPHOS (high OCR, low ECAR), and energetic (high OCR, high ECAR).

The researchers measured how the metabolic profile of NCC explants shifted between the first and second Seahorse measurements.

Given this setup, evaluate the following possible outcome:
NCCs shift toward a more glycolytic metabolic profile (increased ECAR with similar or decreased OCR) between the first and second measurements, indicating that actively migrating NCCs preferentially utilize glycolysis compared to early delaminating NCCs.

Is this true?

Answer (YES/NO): NO